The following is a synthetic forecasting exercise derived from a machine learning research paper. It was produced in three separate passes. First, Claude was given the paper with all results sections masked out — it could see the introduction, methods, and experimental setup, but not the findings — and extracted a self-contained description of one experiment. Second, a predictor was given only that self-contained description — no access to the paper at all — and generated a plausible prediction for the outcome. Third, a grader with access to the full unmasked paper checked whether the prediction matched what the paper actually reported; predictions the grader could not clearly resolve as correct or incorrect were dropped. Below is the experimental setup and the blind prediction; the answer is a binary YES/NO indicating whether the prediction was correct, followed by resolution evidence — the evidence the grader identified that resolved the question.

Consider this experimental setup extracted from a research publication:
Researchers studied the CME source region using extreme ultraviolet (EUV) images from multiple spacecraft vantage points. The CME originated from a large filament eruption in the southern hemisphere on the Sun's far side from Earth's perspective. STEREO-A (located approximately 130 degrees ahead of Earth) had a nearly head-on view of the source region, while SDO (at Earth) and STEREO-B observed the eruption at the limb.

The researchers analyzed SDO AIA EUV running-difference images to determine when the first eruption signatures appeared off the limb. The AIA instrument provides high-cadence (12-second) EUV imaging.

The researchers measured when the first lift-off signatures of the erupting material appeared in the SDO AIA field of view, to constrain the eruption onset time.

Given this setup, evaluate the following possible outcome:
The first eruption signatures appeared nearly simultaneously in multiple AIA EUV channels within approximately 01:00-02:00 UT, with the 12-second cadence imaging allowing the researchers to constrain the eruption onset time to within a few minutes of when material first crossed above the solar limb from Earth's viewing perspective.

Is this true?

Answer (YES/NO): NO